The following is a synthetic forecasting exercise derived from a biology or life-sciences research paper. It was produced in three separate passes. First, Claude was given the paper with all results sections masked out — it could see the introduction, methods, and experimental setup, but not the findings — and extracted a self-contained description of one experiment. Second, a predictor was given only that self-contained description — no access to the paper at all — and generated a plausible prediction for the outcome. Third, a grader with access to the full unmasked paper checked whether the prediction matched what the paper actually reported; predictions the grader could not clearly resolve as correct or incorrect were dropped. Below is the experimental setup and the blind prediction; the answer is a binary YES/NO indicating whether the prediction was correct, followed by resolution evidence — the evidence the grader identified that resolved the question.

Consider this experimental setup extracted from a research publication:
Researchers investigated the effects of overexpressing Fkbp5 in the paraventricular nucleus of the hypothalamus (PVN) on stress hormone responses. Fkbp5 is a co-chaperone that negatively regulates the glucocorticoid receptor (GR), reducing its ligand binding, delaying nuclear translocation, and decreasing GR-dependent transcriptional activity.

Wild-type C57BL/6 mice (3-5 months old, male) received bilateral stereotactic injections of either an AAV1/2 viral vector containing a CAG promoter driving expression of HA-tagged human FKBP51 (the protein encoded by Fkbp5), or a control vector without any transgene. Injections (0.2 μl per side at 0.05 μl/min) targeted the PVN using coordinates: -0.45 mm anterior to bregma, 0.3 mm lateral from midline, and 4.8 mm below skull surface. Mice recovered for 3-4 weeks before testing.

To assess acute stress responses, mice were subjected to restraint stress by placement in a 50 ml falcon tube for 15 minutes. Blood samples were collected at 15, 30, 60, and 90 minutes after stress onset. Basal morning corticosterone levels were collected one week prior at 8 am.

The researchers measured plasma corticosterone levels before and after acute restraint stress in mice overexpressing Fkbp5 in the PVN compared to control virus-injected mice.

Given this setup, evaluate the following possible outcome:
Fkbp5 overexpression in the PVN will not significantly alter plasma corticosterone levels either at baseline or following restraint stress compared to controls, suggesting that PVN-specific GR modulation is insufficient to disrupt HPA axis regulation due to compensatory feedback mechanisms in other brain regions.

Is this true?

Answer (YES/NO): NO